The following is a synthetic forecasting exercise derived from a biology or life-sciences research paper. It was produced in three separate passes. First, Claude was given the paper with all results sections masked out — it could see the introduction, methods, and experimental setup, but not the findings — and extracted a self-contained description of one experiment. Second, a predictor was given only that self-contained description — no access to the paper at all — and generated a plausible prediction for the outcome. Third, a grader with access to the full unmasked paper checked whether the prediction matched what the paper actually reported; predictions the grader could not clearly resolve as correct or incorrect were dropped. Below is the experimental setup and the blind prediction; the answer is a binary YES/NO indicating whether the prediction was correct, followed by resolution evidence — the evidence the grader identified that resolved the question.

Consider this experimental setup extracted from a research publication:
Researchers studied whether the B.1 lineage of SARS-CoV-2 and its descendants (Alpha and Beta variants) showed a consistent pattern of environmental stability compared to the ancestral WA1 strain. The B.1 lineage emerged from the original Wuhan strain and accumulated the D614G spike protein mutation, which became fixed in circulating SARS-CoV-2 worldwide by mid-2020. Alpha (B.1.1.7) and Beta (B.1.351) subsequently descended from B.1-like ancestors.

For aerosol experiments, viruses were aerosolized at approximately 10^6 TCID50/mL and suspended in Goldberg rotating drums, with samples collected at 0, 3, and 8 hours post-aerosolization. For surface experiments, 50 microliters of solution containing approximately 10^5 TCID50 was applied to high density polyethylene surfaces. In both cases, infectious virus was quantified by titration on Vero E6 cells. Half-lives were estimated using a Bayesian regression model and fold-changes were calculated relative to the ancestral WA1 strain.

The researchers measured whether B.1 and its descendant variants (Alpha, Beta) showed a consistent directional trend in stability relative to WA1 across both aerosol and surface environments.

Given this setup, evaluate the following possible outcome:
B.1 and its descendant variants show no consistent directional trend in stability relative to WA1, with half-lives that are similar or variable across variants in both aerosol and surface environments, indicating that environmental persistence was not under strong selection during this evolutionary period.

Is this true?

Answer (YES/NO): NO